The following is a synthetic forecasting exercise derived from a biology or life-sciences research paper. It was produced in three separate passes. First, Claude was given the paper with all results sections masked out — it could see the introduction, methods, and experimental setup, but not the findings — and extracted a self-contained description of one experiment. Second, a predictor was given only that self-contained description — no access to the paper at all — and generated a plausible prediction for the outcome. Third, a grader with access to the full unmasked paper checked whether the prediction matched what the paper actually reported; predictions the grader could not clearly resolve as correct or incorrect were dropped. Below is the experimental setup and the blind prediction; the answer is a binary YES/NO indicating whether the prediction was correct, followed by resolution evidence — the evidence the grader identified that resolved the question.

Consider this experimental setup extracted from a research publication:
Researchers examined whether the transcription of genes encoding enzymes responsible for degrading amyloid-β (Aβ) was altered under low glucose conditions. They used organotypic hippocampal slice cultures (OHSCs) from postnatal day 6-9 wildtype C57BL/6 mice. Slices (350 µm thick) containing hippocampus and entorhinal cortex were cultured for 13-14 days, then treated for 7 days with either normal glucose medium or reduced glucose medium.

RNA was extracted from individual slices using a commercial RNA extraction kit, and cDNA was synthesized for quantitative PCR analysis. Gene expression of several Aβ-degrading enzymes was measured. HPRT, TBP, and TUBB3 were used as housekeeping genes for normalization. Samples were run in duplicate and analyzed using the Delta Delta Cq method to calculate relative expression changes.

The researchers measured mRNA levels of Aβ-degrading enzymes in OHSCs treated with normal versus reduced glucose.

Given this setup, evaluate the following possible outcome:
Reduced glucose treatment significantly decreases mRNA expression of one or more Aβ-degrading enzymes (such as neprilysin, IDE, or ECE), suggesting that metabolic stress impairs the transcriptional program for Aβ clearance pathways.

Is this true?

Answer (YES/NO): NO